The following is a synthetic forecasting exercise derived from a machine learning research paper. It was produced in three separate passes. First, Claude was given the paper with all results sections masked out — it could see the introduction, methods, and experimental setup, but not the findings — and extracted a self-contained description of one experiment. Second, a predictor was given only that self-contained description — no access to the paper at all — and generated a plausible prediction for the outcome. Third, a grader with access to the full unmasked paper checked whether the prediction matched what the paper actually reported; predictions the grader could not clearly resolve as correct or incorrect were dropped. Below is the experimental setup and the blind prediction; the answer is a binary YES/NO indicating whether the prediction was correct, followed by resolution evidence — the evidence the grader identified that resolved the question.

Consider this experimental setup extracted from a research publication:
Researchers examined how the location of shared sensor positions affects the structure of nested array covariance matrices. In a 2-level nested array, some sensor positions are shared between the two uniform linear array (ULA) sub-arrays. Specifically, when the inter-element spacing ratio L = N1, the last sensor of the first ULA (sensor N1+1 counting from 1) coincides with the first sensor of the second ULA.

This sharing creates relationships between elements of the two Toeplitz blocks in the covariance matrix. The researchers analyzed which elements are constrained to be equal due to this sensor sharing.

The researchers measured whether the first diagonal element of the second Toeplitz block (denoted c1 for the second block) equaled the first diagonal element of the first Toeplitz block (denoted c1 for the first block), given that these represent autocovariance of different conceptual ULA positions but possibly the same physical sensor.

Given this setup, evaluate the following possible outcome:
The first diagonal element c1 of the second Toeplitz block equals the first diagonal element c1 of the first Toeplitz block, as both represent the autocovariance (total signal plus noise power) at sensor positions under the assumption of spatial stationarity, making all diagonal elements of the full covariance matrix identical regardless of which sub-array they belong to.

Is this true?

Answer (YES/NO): NO